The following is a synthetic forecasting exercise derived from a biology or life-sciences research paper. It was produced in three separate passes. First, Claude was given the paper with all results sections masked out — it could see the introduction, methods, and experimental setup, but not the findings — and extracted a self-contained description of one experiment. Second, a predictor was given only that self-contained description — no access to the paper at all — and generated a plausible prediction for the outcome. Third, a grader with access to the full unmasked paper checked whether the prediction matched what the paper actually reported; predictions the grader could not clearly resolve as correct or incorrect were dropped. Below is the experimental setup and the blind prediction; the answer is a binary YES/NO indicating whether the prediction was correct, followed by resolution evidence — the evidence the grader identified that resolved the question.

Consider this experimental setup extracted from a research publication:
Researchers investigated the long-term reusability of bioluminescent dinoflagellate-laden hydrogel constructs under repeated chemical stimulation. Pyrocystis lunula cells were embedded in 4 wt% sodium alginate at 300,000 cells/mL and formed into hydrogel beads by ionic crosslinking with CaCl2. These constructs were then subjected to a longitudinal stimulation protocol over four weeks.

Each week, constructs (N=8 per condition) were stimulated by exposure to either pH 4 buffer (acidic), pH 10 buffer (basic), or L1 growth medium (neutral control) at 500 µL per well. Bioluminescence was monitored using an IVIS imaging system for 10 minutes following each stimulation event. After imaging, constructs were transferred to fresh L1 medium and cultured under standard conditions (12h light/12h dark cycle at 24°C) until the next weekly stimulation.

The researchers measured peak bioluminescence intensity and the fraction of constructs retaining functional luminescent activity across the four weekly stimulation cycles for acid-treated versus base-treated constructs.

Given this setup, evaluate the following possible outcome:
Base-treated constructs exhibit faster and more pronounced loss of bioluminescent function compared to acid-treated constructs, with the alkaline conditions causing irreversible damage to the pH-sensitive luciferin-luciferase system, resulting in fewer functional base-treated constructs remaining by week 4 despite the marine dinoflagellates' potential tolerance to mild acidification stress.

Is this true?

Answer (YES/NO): YES